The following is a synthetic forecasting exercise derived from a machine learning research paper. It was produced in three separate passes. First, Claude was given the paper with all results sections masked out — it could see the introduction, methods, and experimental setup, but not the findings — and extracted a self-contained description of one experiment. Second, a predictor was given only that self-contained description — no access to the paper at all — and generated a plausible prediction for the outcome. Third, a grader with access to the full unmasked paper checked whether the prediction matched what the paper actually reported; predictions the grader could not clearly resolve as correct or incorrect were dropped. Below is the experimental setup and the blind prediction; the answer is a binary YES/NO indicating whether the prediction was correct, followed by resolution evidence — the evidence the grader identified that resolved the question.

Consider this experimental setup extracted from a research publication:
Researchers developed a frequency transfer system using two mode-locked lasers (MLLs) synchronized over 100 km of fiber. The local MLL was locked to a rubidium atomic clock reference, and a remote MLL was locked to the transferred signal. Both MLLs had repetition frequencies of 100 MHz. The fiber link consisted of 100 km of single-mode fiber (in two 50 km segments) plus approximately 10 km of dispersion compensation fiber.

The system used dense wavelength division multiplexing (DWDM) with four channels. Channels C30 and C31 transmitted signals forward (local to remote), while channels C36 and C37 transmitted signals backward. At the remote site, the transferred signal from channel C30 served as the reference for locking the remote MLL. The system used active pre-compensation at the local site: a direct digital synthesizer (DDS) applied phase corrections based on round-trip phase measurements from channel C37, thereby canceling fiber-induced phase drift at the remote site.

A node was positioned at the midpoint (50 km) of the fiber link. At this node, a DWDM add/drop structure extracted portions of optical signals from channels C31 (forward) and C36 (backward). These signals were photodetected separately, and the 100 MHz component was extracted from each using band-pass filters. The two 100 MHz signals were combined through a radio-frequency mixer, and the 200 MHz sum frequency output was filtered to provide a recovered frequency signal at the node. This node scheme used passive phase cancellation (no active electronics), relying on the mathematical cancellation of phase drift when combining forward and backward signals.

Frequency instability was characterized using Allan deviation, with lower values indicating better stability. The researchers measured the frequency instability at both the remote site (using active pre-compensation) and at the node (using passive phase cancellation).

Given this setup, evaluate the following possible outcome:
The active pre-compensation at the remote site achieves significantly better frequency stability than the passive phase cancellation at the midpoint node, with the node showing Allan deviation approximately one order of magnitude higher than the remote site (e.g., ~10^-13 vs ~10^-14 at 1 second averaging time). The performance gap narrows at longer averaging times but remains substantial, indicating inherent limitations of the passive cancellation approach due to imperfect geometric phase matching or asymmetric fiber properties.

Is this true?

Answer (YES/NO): NO